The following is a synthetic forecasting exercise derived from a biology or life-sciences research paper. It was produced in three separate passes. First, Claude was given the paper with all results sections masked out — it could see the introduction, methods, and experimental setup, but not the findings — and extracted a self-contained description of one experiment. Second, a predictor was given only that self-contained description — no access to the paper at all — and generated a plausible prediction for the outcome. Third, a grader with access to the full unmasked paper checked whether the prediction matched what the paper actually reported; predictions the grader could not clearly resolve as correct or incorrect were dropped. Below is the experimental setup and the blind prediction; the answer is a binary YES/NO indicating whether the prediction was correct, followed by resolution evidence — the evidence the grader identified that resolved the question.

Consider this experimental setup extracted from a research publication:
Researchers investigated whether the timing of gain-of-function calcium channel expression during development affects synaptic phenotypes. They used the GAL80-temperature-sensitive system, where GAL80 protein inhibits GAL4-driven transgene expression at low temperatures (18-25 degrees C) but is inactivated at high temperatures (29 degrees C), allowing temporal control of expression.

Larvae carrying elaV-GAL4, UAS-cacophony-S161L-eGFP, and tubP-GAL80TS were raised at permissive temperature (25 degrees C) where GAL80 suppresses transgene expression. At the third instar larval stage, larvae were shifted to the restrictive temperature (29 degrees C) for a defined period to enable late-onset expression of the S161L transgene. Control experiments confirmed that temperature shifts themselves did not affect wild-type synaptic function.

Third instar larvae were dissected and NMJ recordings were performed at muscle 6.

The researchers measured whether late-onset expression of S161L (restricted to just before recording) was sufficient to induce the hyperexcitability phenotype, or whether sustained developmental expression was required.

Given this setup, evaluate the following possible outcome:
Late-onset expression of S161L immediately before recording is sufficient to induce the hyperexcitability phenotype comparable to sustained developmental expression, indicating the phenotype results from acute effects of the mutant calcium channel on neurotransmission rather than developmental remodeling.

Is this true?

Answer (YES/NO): NO